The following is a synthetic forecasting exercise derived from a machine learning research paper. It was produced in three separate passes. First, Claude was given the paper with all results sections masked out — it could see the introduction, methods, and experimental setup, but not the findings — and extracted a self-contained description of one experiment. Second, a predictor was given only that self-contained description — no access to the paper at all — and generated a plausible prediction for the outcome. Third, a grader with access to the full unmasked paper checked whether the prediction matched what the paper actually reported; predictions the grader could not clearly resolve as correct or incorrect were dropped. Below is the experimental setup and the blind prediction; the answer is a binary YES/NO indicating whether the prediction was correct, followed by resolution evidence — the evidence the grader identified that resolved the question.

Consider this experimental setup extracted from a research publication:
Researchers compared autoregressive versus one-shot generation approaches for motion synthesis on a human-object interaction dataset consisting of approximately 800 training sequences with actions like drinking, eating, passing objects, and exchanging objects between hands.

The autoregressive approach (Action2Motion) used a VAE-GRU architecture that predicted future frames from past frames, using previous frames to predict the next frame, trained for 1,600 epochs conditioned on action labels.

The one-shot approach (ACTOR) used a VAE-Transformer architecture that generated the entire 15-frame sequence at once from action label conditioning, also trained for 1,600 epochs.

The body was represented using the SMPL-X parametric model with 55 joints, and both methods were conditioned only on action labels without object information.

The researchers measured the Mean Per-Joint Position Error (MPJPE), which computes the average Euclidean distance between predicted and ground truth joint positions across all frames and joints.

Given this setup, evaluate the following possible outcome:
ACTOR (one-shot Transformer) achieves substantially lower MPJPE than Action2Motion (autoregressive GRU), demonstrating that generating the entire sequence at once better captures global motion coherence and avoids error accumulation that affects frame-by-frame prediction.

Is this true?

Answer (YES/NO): NO